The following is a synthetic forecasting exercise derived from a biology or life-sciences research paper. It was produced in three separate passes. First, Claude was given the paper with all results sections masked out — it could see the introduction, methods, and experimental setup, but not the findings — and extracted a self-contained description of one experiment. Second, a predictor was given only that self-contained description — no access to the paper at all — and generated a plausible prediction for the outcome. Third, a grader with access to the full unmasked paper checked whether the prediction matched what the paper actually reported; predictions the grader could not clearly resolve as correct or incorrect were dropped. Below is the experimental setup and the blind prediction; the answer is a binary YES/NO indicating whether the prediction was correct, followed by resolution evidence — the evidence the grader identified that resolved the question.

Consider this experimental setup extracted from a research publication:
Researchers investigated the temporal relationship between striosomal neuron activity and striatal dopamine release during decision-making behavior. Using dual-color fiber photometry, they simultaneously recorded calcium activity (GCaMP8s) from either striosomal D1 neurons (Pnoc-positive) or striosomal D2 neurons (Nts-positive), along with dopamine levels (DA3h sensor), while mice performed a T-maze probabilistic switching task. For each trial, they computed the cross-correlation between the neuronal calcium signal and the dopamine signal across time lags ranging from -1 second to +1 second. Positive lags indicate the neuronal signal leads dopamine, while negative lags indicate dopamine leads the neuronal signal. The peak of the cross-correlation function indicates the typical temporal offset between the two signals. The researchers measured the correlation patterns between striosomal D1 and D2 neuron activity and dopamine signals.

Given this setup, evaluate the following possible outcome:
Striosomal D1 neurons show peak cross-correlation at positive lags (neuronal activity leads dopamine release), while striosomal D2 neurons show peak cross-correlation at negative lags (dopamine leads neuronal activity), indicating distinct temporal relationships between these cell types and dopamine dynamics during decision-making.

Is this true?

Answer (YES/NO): NO